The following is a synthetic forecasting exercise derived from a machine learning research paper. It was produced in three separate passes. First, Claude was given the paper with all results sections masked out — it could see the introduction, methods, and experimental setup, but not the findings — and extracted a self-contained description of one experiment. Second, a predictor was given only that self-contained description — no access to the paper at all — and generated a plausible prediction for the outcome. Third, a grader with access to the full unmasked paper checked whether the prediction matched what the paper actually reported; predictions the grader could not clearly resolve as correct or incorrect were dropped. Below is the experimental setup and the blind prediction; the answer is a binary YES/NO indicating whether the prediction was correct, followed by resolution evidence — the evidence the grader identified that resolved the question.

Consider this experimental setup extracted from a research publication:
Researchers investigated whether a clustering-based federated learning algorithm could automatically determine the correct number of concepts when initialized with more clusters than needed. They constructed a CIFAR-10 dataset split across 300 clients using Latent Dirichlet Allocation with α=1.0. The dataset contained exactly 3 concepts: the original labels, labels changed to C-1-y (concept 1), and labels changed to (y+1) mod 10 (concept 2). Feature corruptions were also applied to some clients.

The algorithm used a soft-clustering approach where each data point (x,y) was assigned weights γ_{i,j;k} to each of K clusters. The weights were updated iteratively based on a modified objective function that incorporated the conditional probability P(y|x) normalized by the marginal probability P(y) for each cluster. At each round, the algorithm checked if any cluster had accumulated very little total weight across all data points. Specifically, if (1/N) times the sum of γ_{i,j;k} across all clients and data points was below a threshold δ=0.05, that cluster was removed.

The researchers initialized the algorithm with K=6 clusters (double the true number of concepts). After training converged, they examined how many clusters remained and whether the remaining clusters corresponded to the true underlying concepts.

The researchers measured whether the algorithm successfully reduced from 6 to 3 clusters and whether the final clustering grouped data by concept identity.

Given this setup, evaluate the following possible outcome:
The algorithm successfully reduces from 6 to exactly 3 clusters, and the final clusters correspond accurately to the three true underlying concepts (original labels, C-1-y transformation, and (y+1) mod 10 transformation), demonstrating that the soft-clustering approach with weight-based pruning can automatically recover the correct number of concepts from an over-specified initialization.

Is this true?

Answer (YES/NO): YES